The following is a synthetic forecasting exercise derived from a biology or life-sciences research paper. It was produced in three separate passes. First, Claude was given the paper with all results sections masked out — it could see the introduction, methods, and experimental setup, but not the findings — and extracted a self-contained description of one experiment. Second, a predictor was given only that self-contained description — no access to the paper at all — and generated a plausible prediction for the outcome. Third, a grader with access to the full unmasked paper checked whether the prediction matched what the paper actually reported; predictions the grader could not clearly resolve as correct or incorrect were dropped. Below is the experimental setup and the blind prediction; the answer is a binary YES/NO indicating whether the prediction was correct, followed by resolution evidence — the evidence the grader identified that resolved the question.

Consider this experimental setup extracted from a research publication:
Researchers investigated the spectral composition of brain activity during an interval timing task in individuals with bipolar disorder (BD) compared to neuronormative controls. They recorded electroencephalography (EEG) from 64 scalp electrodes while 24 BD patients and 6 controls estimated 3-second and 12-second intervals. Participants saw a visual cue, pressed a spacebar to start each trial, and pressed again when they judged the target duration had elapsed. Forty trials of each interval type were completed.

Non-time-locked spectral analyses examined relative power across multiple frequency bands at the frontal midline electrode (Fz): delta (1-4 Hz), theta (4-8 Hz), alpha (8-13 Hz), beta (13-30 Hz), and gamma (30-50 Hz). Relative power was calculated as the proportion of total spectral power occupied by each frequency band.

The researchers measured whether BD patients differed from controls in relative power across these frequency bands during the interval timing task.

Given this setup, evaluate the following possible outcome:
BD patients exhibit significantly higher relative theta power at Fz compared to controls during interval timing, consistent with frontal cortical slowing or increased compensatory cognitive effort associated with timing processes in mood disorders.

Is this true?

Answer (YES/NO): NO